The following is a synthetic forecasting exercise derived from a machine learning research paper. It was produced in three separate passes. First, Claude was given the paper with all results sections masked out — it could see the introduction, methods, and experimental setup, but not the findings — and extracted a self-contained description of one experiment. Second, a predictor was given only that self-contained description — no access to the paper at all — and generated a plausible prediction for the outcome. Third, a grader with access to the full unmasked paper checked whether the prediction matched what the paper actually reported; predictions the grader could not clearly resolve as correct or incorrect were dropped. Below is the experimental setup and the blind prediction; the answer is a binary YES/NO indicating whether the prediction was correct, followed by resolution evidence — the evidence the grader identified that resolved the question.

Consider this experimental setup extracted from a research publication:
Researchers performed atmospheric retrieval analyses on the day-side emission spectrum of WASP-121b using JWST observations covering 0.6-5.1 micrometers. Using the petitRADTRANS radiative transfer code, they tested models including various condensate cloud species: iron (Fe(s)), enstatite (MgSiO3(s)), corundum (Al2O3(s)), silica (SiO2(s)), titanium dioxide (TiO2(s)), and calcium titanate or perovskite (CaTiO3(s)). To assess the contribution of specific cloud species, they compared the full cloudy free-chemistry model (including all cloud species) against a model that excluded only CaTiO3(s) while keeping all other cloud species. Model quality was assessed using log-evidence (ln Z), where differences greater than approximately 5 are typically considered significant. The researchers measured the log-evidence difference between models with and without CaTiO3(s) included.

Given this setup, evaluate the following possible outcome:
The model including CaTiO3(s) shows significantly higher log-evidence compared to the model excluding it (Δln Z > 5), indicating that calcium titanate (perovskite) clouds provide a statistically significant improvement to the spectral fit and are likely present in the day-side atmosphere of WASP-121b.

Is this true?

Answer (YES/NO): YES